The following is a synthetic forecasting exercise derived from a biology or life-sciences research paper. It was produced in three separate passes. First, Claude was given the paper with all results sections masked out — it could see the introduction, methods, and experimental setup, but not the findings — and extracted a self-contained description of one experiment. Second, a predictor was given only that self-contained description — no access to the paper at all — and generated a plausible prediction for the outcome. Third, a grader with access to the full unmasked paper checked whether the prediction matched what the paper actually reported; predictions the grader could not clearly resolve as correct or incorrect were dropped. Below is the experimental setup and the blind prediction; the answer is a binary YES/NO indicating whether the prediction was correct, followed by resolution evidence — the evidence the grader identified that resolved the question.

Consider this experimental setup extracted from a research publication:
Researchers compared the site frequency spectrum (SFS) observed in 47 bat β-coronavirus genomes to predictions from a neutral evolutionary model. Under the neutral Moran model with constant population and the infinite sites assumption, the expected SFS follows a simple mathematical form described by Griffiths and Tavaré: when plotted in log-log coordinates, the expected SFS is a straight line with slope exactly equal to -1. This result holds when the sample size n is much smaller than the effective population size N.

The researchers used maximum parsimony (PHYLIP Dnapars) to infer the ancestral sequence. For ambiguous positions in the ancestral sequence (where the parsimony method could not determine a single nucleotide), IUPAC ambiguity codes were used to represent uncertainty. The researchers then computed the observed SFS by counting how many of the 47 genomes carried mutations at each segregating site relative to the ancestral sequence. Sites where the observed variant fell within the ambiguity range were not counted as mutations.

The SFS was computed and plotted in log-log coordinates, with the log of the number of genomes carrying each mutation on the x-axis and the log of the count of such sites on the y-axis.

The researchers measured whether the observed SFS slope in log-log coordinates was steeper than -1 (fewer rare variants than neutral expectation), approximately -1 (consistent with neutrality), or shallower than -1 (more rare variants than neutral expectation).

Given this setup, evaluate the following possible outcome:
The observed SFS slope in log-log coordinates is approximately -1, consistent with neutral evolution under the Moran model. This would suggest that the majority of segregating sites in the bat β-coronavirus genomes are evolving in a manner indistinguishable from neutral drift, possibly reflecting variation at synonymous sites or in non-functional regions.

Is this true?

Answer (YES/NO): YES